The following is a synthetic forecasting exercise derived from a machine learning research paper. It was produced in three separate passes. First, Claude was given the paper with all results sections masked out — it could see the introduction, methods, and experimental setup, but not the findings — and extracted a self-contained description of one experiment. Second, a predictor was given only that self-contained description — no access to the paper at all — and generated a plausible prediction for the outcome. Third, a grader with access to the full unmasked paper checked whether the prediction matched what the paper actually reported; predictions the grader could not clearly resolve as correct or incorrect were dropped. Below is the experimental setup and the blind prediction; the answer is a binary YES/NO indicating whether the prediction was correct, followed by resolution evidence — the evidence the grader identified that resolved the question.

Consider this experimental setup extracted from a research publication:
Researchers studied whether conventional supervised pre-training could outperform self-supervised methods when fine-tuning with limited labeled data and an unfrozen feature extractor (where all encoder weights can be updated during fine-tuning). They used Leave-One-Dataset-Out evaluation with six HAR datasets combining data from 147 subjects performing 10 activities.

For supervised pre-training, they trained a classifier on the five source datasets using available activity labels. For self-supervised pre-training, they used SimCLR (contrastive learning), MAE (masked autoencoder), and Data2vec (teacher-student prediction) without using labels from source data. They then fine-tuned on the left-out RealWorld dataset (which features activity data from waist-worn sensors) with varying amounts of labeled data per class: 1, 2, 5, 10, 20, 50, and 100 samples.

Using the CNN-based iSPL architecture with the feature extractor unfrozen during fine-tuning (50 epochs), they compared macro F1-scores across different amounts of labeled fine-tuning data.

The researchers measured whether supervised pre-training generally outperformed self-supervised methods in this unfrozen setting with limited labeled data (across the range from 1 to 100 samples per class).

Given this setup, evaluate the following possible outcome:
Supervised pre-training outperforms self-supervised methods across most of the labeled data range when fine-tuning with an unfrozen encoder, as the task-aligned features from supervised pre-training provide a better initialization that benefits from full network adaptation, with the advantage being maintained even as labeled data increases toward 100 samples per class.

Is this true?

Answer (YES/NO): YES